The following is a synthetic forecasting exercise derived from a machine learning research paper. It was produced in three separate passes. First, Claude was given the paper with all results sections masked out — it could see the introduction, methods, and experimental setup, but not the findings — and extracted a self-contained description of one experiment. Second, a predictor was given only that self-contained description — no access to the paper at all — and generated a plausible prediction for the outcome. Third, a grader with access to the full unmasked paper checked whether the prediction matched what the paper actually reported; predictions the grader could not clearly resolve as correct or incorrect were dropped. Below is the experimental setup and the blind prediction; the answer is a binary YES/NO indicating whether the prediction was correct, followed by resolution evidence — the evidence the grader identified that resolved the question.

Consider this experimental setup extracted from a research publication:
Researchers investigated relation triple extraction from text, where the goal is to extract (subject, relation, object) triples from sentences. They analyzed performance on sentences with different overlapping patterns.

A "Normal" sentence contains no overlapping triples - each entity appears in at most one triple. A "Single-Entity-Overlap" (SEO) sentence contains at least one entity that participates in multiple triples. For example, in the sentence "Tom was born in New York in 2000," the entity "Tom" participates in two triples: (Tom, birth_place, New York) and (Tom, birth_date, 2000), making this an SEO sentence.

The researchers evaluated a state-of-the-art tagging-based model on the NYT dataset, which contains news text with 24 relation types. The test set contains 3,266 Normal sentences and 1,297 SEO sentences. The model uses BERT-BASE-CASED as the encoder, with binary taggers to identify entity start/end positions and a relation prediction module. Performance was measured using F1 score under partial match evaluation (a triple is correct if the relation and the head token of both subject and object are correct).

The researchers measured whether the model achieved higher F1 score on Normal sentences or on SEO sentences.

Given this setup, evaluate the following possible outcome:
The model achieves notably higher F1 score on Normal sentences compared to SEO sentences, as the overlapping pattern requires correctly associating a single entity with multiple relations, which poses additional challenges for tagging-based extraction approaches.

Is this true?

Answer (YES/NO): NO